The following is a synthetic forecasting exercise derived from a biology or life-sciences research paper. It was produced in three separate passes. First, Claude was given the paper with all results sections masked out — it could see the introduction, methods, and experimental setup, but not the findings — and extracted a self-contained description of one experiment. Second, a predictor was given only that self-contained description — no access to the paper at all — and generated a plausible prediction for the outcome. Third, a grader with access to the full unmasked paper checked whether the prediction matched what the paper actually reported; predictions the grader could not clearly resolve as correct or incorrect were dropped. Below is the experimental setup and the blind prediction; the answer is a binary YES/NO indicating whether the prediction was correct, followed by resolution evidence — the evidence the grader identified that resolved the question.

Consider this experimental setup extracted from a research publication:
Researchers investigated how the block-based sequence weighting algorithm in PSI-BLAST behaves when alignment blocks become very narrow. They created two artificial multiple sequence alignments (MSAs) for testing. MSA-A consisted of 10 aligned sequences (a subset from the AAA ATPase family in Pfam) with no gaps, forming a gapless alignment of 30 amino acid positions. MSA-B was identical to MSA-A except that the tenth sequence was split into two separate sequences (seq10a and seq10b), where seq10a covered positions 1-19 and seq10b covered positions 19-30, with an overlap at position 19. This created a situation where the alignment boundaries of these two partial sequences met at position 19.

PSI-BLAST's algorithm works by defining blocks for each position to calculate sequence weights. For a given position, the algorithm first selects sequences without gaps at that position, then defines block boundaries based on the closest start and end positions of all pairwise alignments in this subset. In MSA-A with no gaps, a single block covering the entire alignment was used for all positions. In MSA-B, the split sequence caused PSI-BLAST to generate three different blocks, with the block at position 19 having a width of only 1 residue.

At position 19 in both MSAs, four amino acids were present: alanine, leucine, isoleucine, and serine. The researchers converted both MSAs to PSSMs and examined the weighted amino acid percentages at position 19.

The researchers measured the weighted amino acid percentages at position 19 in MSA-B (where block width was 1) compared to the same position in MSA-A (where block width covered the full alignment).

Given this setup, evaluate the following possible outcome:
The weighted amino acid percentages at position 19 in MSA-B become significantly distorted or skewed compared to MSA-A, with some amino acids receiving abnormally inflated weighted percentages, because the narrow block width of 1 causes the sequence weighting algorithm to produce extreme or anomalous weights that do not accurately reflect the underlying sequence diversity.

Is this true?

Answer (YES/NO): NO